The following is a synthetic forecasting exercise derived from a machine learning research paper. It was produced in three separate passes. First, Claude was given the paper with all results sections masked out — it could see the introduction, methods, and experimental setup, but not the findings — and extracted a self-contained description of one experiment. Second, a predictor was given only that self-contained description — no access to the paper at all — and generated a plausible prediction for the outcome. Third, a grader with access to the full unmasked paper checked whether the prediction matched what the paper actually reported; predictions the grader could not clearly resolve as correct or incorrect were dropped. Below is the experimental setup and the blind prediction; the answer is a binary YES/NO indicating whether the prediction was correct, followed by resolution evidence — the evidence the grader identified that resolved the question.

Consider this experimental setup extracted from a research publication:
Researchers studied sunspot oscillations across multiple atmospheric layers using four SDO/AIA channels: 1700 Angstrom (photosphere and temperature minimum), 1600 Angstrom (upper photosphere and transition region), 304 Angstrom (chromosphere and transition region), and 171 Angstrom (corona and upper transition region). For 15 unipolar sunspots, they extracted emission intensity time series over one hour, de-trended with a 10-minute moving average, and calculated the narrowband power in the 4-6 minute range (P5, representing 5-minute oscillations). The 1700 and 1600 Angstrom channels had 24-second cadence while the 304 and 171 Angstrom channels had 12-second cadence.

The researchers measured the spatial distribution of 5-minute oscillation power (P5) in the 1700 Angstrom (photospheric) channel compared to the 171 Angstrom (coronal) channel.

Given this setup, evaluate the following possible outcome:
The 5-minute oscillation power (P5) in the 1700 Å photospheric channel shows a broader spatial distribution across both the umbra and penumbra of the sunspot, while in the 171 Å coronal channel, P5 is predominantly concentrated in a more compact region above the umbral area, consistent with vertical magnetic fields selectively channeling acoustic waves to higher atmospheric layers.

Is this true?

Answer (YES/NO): NO